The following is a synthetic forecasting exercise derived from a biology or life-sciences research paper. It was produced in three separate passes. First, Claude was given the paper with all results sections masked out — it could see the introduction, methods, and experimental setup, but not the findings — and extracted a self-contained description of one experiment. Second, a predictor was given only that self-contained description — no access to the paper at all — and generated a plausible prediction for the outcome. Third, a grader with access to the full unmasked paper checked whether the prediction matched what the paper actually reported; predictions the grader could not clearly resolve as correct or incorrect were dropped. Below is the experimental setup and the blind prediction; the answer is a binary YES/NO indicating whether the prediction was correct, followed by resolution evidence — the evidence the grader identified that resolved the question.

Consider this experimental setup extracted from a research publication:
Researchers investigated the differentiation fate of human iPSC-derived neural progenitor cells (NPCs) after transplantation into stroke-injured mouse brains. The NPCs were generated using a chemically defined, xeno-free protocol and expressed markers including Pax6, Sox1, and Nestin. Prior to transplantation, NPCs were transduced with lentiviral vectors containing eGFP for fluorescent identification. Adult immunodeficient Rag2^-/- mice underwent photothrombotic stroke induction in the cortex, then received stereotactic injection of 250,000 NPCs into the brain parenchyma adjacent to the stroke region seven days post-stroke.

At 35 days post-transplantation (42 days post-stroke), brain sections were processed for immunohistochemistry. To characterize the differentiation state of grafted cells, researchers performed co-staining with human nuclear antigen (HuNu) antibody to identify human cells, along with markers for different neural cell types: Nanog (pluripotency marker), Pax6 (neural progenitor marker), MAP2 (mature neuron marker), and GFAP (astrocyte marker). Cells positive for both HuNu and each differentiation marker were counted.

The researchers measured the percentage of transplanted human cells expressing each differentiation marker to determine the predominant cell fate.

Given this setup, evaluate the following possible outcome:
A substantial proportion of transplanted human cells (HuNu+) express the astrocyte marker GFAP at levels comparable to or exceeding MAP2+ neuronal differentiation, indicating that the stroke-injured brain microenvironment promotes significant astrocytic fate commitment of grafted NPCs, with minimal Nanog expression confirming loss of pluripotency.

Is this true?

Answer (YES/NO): NO